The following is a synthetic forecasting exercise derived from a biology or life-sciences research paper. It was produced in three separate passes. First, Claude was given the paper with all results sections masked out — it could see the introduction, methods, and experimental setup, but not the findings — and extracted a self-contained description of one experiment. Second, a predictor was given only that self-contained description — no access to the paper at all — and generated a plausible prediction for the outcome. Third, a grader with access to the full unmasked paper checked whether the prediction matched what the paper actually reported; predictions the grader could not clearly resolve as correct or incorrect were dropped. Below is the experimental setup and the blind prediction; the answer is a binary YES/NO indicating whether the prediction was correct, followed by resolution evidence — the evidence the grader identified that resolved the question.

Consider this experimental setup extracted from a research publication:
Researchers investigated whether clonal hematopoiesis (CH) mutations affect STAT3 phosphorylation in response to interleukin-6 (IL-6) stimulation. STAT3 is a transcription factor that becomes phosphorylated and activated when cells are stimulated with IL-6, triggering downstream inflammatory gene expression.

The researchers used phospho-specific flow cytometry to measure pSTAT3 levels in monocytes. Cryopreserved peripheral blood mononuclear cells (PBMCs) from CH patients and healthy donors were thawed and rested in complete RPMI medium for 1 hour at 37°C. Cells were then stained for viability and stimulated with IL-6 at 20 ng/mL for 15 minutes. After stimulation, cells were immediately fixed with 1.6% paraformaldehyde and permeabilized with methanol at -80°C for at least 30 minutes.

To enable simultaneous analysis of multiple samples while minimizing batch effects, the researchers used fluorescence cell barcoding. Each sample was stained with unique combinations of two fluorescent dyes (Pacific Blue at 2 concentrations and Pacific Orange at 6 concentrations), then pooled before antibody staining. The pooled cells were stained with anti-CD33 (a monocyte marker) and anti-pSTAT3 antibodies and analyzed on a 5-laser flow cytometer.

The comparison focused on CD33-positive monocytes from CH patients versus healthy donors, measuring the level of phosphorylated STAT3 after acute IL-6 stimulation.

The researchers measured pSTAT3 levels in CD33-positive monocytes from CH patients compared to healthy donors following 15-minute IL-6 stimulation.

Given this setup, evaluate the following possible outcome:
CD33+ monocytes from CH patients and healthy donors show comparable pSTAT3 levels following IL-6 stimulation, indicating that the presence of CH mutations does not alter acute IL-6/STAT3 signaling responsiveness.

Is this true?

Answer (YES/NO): NO